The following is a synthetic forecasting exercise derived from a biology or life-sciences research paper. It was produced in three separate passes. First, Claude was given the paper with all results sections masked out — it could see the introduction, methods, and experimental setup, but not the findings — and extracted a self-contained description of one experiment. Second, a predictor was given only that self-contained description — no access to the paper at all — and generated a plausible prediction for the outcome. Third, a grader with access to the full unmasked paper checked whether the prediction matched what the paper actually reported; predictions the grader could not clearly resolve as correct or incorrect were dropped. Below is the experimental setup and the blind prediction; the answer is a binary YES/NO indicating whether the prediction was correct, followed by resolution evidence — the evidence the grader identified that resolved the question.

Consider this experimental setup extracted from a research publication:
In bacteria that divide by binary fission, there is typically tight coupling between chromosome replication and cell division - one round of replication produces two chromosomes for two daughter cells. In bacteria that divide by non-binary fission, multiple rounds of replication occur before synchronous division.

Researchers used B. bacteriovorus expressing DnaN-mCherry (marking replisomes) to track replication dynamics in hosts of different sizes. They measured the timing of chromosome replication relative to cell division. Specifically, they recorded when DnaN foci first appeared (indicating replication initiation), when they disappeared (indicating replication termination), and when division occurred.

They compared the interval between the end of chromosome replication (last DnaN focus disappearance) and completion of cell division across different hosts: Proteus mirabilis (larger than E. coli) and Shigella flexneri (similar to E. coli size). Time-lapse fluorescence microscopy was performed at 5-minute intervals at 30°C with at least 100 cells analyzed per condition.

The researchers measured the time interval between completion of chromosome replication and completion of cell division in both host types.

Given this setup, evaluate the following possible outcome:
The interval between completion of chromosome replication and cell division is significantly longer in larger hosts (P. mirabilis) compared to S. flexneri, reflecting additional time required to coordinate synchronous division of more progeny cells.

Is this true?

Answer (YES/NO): NO